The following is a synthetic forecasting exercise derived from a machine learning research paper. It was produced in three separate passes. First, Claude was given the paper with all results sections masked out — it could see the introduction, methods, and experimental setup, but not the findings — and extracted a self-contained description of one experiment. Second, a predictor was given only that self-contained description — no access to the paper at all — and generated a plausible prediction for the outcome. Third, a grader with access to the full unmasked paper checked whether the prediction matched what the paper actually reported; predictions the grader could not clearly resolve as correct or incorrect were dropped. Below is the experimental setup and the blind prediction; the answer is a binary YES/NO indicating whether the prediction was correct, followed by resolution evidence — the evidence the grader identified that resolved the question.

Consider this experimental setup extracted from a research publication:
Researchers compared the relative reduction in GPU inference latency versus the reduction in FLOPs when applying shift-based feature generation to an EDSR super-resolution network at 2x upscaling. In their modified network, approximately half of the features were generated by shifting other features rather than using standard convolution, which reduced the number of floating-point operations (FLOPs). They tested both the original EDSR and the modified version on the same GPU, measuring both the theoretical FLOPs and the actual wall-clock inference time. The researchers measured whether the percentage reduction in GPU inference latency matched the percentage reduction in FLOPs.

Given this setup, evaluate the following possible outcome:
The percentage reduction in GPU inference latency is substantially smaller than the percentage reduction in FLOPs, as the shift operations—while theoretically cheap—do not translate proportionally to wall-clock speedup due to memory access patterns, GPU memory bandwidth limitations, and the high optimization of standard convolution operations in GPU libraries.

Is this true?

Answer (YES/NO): NO